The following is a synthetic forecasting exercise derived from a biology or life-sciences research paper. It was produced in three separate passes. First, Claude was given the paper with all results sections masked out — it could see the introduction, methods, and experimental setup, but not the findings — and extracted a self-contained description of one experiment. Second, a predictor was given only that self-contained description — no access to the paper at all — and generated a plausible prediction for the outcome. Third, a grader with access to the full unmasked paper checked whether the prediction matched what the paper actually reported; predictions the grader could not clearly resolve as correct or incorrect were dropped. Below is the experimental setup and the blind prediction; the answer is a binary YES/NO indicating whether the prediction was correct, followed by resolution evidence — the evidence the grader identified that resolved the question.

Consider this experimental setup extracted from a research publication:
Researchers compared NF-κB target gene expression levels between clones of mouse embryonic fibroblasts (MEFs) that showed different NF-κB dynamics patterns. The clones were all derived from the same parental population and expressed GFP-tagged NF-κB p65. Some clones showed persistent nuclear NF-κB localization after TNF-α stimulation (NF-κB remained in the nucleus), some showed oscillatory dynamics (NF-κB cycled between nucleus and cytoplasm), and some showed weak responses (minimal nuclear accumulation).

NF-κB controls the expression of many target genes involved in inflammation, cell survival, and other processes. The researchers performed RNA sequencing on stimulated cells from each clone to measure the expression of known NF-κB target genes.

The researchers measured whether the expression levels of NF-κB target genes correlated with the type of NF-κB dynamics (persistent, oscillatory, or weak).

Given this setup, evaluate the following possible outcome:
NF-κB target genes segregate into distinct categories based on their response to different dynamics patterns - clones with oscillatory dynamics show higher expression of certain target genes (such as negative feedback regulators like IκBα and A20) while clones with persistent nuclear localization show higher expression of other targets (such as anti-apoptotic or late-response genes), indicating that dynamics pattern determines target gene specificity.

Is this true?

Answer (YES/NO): NO